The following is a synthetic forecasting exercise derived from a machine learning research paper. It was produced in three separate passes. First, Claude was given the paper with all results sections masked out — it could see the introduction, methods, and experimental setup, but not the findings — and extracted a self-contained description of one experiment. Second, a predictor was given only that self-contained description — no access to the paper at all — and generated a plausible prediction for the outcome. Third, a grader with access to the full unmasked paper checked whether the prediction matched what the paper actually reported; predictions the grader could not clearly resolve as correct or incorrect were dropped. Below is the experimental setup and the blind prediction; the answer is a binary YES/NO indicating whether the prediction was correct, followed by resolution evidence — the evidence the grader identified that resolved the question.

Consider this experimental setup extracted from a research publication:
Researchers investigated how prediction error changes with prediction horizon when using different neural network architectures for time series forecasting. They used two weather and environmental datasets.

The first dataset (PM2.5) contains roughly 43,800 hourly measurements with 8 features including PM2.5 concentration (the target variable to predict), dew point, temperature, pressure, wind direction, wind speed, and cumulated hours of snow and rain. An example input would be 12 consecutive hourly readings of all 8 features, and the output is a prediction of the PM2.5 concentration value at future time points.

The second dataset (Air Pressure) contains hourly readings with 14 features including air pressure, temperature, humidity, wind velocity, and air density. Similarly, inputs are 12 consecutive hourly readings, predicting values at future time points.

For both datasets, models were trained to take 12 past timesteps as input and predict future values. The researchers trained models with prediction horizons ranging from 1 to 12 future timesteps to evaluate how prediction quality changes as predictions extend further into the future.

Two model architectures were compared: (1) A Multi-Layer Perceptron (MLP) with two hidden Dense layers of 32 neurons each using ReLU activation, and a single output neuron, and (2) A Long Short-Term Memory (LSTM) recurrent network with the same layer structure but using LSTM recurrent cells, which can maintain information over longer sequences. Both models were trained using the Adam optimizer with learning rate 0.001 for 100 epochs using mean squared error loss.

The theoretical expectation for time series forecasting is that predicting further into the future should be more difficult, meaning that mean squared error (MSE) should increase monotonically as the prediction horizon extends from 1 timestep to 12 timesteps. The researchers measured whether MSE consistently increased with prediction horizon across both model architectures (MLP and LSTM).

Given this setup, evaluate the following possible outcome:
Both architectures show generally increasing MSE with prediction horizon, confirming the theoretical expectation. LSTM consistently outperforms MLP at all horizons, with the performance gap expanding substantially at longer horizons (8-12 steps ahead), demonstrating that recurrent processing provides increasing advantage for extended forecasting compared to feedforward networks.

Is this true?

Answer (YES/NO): NO